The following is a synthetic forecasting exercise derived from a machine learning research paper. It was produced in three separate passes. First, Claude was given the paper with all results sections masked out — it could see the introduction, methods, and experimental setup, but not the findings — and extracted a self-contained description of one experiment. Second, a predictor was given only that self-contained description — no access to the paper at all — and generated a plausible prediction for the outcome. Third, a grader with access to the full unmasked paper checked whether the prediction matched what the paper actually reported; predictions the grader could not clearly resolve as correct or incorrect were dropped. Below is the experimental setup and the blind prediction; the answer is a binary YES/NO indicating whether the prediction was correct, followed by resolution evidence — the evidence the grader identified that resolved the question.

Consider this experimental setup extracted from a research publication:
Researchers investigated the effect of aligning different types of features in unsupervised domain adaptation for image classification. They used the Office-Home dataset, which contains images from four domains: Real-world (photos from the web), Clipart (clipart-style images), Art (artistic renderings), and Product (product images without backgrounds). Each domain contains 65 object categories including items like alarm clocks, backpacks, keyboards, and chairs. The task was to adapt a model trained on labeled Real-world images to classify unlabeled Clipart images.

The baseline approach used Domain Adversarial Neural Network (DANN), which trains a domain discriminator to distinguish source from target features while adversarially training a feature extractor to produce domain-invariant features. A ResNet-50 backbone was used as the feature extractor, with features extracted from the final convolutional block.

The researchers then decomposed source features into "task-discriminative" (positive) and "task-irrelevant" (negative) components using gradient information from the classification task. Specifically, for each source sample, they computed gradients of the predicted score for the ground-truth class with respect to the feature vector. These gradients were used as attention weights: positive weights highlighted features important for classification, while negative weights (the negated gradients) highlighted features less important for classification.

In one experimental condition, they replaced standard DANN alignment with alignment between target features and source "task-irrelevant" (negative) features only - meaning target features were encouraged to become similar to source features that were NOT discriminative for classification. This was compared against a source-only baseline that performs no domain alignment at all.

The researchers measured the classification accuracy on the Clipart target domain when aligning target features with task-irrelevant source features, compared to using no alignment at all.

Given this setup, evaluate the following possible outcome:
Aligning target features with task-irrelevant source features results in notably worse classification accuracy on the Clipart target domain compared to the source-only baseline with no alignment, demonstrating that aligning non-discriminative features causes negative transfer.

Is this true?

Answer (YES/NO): YES